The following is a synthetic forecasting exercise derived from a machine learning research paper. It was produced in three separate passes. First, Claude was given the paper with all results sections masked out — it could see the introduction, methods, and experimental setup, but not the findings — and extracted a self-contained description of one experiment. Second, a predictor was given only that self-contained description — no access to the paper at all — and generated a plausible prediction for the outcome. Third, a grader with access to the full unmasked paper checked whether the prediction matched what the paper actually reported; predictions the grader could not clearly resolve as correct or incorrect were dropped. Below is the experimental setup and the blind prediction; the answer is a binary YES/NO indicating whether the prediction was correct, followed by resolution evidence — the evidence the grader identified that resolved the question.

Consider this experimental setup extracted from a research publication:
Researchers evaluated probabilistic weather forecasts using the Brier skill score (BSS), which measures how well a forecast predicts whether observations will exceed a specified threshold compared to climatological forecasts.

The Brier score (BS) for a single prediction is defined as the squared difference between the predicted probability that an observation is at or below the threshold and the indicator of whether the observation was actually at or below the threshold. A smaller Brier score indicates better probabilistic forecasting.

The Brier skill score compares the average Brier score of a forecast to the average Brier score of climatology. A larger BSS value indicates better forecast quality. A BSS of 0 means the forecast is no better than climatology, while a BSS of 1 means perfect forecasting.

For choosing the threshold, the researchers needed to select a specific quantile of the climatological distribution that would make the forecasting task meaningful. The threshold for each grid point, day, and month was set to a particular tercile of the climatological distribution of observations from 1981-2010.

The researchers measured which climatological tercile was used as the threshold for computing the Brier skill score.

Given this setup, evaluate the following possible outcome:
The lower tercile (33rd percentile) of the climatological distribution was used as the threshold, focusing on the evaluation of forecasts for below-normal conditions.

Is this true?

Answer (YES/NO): NO